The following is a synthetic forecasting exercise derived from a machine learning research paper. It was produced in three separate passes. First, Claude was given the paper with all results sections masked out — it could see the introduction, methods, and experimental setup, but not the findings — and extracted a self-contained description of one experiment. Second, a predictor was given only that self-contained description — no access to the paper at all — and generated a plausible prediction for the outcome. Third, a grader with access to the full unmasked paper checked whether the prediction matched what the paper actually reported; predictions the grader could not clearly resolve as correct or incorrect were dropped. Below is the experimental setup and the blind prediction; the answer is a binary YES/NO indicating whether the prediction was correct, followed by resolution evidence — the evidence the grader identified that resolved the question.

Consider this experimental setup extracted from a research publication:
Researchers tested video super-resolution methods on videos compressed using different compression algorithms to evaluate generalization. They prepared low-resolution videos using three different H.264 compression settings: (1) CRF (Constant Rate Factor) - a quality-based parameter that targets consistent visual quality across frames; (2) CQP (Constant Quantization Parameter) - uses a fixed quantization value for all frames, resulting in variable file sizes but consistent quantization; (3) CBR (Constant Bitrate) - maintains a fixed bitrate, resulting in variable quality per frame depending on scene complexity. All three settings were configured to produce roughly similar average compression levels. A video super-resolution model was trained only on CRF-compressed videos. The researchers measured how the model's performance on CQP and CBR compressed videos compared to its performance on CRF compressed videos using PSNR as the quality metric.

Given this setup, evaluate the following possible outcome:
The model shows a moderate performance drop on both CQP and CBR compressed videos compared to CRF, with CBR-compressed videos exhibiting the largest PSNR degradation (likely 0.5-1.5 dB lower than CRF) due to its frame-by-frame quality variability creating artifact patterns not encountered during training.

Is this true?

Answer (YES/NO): NO